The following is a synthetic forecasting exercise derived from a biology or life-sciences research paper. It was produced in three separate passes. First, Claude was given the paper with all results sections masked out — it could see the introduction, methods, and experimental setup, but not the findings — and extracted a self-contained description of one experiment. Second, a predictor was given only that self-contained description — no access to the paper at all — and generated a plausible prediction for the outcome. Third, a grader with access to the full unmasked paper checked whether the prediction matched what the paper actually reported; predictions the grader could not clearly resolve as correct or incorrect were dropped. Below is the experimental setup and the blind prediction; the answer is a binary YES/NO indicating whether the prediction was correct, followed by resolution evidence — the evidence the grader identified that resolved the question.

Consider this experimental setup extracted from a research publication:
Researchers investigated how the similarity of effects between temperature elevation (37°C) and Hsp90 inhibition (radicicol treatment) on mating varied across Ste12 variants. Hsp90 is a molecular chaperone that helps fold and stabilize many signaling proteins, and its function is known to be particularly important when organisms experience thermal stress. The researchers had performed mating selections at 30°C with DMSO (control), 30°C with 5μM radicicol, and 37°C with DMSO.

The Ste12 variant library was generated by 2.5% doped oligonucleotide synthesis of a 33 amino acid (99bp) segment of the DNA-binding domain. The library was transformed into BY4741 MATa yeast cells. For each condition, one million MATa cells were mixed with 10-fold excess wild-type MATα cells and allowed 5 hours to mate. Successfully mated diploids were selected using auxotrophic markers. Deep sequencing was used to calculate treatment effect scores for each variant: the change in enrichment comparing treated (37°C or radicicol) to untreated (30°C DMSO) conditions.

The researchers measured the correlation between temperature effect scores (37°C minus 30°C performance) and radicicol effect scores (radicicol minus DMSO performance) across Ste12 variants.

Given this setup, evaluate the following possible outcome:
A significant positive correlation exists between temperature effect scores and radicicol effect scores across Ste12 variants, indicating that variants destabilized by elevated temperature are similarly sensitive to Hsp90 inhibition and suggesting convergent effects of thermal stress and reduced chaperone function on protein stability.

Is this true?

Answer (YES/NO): YES